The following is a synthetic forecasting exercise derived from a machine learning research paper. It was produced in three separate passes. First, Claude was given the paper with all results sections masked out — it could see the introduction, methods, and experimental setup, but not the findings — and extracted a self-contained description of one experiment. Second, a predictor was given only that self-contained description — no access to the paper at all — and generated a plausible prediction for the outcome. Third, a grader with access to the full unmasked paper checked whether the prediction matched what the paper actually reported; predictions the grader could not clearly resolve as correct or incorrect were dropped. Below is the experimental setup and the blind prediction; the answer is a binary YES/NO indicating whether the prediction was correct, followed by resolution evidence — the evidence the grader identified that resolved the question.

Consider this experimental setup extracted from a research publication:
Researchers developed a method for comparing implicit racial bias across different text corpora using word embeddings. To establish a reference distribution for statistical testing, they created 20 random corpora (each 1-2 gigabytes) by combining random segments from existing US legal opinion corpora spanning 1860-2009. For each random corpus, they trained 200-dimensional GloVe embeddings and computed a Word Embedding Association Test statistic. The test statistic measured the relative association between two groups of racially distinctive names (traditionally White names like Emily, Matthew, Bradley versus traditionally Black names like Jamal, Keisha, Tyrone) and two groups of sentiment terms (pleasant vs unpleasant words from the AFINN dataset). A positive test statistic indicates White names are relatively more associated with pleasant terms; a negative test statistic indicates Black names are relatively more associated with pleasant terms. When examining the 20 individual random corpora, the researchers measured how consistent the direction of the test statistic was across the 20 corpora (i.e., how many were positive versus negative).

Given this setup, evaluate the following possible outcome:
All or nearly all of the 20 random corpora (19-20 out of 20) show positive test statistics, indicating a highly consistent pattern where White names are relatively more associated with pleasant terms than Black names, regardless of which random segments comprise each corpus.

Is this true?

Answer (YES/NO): YES